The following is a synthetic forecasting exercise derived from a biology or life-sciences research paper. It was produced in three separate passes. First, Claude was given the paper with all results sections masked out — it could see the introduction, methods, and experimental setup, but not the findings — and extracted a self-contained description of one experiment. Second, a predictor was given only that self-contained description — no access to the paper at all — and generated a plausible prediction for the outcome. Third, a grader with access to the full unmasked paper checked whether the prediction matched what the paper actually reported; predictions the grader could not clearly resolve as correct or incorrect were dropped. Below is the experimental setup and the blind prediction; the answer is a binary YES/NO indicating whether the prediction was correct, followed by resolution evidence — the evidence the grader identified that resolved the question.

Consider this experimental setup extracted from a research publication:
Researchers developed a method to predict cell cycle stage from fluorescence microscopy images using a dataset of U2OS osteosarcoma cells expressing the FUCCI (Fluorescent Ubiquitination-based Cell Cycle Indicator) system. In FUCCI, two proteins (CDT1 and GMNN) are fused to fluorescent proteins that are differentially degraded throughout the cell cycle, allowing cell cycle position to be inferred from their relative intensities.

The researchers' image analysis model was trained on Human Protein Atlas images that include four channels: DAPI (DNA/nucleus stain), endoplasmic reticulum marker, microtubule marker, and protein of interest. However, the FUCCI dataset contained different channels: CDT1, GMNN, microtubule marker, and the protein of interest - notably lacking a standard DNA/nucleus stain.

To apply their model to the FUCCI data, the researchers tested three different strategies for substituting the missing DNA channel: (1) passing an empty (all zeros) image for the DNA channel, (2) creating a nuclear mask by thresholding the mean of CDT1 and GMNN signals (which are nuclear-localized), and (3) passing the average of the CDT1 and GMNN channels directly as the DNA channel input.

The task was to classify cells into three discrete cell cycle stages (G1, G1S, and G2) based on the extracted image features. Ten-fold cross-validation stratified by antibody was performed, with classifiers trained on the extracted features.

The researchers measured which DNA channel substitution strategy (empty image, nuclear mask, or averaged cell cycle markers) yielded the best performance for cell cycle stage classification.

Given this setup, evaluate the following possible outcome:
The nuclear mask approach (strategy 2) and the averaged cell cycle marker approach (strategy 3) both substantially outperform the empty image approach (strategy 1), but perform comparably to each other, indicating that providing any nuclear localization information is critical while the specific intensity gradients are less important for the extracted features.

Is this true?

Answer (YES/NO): NO